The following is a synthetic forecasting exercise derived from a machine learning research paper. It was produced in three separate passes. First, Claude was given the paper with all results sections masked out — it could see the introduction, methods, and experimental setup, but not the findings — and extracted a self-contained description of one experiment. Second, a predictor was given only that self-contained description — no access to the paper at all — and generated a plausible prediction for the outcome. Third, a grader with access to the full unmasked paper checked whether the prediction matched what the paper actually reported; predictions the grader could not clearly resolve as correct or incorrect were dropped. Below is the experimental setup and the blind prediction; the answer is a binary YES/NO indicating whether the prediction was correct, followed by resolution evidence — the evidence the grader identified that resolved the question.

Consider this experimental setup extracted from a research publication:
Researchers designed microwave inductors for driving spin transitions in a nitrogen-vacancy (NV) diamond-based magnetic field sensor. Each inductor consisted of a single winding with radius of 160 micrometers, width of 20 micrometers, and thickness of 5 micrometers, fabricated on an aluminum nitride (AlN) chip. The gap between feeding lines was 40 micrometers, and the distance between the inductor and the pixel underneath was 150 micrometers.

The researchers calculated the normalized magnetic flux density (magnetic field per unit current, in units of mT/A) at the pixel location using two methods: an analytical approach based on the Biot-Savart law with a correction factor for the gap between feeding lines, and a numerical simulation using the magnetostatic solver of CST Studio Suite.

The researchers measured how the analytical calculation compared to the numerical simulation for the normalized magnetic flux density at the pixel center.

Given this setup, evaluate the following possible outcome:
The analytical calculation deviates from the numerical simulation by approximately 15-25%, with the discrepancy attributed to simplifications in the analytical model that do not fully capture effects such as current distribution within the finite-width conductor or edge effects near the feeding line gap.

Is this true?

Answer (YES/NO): NO